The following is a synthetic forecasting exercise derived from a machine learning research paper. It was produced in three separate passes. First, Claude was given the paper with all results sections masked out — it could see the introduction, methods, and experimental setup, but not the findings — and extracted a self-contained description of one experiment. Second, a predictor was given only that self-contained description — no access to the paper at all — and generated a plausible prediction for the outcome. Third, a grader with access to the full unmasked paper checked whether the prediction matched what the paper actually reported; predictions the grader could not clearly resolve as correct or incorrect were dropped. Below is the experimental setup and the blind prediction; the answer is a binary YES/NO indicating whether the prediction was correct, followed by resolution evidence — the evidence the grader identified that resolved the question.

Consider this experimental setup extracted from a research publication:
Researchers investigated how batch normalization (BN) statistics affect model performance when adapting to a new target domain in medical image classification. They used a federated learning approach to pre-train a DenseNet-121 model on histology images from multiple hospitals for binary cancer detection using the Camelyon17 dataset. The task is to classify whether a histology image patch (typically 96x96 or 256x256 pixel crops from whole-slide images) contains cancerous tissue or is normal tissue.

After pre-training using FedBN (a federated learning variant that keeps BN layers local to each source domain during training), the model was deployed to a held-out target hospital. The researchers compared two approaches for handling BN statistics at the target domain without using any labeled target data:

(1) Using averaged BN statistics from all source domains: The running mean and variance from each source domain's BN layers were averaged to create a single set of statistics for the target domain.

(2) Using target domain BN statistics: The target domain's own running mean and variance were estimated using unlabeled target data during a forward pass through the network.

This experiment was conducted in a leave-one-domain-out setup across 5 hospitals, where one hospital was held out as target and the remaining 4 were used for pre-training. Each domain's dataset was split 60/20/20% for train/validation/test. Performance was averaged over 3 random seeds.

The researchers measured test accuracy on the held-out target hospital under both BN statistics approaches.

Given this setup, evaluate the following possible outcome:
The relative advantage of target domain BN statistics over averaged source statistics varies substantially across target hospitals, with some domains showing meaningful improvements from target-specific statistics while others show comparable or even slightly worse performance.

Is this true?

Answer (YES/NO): NO